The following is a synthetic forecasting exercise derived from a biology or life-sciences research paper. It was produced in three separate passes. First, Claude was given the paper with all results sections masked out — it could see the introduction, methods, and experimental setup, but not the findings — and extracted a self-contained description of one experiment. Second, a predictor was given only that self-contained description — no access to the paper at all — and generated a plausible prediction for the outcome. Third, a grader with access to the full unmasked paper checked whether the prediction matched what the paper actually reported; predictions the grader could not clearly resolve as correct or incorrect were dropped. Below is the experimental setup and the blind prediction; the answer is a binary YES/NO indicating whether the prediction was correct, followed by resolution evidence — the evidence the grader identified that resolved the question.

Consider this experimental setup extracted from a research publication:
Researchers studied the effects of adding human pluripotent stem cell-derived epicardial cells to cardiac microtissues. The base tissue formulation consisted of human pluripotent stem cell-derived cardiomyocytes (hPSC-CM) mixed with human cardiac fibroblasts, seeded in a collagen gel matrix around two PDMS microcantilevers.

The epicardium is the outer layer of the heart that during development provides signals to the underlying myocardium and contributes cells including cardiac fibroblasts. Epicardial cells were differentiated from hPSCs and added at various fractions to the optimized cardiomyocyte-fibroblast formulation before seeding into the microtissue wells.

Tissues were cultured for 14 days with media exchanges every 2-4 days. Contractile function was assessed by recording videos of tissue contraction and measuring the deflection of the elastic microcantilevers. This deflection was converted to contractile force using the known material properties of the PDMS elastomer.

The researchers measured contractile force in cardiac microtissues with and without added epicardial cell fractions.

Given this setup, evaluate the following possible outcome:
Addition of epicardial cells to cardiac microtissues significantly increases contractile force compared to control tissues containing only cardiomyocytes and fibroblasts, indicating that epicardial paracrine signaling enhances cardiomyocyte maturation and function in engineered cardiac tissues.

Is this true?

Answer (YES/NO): NO